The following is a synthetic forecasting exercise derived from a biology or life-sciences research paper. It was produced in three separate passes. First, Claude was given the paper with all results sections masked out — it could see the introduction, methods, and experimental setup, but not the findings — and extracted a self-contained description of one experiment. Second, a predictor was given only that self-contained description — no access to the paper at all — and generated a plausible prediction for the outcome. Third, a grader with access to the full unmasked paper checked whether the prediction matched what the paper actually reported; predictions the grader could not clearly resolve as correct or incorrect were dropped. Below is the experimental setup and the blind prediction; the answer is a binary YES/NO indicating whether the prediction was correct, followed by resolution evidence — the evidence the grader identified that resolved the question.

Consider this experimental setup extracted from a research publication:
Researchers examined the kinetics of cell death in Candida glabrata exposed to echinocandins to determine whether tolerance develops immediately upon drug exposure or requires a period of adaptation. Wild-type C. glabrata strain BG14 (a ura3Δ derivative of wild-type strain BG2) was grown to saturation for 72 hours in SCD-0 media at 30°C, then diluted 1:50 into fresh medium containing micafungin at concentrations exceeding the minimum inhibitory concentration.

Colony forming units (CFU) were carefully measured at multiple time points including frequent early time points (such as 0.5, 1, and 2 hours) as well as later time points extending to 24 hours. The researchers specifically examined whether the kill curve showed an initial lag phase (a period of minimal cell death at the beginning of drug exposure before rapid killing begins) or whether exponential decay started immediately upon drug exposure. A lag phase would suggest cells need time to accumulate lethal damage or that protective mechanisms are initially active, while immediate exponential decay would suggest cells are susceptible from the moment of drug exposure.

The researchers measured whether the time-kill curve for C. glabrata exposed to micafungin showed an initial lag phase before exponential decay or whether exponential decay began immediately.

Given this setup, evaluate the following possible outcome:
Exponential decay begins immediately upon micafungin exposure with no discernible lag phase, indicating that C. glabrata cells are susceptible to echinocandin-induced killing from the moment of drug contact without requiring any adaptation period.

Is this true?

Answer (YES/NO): NO